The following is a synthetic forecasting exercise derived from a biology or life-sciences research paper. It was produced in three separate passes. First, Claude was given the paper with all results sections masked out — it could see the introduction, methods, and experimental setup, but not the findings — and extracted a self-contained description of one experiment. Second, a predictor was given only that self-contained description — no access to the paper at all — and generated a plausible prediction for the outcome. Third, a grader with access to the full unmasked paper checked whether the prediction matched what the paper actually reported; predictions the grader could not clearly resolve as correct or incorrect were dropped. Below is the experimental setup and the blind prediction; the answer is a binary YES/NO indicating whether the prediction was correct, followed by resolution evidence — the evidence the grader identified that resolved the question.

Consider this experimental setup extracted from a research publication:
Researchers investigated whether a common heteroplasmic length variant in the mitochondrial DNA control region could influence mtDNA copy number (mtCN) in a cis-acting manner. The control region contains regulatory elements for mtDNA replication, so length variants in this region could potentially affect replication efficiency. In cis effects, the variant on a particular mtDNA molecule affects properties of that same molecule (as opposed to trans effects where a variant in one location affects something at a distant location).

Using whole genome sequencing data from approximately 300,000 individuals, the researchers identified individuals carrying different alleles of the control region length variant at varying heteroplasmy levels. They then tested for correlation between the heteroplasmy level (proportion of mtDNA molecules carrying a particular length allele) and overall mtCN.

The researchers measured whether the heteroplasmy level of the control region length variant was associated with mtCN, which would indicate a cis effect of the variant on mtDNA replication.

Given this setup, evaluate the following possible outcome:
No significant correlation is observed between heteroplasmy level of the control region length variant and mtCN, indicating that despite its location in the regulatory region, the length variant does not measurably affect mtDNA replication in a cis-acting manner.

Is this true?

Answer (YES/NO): NO